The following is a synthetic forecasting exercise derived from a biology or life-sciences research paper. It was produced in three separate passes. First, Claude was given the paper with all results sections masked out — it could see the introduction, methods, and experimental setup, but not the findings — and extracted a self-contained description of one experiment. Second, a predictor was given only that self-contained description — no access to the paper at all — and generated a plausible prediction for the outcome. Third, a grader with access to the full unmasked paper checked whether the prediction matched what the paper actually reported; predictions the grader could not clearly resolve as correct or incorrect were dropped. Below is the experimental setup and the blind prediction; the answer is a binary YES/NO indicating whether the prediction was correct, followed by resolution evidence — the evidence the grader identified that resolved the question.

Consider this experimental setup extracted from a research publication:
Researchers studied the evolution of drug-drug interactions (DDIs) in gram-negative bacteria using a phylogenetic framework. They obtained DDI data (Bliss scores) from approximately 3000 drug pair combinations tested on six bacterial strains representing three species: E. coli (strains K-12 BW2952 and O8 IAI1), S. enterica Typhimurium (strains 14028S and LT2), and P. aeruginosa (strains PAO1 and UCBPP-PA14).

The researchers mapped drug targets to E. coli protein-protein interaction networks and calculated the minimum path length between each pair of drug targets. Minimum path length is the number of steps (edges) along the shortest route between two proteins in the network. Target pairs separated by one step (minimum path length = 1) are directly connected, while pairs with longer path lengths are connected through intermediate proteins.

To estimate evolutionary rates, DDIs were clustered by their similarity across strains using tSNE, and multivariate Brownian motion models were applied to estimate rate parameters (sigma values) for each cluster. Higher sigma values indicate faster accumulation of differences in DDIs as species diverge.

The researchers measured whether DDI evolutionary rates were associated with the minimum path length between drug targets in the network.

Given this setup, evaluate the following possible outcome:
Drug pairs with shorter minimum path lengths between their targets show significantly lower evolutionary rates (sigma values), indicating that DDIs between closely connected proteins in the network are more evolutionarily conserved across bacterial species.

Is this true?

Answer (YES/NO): NO